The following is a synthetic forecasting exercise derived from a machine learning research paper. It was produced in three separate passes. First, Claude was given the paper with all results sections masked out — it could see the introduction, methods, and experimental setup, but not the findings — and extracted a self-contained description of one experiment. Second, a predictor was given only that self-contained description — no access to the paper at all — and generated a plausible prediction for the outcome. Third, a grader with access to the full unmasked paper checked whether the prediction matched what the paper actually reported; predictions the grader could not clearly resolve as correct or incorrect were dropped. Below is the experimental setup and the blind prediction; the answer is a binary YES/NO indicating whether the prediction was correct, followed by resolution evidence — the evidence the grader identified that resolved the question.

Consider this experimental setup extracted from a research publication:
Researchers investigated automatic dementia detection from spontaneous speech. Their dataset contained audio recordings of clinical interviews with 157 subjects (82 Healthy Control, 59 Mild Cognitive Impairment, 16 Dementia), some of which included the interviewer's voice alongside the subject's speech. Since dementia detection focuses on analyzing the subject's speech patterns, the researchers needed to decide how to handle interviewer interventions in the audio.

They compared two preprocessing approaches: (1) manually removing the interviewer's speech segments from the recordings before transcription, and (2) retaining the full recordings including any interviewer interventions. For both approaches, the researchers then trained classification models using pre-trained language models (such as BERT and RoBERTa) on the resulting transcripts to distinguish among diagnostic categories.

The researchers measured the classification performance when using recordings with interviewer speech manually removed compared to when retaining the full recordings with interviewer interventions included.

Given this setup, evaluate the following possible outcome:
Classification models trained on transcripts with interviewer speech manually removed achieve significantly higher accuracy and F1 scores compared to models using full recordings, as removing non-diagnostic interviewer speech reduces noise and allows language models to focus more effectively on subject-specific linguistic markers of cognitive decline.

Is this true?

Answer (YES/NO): NO